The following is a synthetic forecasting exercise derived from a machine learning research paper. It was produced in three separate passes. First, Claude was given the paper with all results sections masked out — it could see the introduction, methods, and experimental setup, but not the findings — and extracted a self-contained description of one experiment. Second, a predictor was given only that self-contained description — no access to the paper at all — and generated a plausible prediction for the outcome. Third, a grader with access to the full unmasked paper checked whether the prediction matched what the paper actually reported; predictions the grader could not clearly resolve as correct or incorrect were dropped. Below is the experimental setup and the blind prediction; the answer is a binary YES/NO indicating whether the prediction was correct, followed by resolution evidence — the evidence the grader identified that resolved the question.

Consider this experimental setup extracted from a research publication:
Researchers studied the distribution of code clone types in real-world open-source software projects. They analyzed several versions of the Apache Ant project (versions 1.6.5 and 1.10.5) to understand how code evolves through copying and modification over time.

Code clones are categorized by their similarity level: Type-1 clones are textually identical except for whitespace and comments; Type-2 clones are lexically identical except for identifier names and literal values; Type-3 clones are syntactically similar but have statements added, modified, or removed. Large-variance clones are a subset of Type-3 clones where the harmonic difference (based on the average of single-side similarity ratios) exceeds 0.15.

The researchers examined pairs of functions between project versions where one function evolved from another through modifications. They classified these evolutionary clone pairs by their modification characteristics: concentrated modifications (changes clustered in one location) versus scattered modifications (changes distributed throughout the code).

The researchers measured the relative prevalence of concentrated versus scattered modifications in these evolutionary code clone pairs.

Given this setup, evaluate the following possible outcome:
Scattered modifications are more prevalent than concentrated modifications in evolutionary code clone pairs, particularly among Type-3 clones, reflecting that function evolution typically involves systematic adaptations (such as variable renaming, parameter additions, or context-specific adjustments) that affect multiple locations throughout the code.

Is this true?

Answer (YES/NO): YES